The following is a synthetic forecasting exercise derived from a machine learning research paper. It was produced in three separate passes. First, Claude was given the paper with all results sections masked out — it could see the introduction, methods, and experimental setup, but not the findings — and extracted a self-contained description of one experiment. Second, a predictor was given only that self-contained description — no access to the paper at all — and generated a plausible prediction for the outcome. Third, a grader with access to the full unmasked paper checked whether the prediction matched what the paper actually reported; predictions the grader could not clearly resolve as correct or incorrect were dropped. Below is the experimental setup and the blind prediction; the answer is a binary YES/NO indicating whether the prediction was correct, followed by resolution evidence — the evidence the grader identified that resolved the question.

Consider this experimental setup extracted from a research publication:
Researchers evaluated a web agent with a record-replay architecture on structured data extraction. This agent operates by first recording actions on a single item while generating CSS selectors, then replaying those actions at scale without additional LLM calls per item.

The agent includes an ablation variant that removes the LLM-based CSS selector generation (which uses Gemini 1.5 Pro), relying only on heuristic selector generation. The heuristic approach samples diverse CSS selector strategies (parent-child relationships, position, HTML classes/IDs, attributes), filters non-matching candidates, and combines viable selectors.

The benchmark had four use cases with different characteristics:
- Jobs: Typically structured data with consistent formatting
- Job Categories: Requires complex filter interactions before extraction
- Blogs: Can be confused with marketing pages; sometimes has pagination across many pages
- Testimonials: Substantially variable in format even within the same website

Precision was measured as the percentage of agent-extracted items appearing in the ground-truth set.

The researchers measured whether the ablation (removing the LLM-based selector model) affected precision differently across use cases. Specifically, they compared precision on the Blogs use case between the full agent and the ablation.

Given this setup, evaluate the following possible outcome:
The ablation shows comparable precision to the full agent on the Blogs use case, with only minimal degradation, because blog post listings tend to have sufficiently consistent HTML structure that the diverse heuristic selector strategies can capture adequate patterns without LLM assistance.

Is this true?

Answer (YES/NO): NO